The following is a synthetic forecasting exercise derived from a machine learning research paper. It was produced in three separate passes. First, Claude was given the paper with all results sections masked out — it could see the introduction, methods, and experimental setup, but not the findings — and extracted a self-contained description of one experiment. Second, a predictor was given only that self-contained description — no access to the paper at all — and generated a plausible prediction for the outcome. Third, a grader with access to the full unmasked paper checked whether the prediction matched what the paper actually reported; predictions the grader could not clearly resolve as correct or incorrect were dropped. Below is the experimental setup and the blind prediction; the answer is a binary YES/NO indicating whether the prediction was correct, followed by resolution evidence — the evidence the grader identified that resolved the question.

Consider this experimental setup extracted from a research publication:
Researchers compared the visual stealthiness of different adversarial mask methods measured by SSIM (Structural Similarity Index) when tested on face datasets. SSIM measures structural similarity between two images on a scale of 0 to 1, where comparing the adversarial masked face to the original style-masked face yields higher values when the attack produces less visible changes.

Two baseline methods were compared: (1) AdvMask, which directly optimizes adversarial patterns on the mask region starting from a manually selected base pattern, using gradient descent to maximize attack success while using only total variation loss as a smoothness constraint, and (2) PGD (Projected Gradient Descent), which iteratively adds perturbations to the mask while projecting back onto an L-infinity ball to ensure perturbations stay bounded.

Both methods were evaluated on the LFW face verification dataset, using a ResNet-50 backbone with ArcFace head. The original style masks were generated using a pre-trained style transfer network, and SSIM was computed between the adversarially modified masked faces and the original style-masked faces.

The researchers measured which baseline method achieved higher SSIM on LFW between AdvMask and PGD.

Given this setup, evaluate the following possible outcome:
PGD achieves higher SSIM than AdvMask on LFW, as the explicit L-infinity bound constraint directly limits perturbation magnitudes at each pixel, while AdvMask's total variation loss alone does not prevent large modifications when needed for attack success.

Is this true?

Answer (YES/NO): YES